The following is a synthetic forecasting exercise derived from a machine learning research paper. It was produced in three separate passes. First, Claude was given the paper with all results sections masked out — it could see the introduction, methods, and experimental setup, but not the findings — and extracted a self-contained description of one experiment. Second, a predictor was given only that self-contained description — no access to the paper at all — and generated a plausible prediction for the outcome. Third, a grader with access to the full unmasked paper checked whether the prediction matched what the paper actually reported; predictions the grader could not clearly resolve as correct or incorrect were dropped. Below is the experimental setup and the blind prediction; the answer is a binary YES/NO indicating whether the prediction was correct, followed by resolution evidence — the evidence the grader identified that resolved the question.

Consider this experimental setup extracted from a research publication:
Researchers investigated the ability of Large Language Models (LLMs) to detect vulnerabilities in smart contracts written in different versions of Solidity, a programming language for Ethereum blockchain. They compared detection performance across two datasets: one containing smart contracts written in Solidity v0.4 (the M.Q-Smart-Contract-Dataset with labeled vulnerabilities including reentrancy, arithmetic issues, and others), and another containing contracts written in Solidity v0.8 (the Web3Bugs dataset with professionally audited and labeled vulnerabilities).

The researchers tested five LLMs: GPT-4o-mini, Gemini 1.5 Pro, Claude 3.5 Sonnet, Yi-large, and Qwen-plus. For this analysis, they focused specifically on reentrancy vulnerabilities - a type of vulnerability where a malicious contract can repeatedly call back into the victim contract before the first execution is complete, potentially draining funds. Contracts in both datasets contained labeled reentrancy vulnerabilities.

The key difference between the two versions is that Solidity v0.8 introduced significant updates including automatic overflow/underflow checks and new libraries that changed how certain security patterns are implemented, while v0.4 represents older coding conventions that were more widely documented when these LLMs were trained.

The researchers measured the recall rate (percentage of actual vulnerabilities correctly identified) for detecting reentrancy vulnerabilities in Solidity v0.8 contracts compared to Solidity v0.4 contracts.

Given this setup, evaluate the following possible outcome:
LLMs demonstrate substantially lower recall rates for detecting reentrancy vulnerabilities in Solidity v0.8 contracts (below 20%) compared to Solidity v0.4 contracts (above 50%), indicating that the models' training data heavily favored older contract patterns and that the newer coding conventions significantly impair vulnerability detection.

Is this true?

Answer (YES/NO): NO